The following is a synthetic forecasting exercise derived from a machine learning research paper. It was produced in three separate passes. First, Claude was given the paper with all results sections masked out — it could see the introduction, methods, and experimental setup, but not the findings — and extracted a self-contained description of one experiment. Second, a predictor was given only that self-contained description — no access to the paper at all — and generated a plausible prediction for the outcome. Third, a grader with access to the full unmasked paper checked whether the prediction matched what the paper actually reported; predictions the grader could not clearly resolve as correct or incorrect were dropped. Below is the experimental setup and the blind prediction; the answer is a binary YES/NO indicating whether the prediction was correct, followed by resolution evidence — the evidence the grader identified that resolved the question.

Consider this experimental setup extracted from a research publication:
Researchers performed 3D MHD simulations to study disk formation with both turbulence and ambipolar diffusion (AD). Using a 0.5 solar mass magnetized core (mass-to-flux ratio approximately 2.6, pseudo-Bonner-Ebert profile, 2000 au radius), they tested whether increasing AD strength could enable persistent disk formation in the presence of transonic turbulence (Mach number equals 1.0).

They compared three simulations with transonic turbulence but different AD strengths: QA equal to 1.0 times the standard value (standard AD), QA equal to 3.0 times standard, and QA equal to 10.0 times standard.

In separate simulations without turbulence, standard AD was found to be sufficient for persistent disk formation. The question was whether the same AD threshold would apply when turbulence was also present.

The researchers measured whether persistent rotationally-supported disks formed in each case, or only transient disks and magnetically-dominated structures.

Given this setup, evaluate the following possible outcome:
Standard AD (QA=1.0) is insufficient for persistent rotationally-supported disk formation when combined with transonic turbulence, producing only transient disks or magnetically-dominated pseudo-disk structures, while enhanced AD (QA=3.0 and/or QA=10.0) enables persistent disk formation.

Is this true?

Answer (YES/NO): YES